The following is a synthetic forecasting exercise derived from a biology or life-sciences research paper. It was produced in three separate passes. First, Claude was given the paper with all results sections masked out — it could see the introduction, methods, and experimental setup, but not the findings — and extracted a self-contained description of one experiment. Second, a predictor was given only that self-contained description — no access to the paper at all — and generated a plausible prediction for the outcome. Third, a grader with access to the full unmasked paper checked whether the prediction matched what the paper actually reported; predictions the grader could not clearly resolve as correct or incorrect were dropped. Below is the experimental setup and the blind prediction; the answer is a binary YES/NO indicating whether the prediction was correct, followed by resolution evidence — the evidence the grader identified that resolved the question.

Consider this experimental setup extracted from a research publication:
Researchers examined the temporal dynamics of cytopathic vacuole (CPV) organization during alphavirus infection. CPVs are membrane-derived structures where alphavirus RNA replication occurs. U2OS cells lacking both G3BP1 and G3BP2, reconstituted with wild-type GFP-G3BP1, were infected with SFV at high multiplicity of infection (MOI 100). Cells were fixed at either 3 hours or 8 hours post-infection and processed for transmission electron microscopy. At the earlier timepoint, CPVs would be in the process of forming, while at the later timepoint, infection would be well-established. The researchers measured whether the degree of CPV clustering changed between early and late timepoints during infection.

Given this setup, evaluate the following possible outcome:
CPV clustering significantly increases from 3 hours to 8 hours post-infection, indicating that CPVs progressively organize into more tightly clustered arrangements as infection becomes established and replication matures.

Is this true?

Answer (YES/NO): YES